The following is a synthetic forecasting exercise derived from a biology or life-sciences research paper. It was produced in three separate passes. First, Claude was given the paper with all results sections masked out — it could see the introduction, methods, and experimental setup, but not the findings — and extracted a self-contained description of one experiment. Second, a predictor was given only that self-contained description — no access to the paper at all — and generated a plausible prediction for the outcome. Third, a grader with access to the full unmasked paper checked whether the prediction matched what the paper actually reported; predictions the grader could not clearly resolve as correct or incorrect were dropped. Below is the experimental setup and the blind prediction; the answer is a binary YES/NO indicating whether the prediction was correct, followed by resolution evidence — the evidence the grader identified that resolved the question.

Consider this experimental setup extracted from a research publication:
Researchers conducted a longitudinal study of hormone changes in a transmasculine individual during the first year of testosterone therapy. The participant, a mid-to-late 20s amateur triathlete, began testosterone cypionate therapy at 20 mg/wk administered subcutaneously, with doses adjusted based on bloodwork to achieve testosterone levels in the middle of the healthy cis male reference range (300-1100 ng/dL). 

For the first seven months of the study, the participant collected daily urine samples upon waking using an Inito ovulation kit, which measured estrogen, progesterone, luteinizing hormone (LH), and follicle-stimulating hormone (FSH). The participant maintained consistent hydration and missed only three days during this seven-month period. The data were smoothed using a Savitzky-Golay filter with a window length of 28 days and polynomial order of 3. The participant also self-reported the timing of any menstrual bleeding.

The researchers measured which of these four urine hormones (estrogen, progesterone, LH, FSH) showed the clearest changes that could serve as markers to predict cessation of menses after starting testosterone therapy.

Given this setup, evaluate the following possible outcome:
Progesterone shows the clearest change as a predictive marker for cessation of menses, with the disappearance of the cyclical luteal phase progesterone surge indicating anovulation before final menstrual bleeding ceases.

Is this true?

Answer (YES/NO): NO